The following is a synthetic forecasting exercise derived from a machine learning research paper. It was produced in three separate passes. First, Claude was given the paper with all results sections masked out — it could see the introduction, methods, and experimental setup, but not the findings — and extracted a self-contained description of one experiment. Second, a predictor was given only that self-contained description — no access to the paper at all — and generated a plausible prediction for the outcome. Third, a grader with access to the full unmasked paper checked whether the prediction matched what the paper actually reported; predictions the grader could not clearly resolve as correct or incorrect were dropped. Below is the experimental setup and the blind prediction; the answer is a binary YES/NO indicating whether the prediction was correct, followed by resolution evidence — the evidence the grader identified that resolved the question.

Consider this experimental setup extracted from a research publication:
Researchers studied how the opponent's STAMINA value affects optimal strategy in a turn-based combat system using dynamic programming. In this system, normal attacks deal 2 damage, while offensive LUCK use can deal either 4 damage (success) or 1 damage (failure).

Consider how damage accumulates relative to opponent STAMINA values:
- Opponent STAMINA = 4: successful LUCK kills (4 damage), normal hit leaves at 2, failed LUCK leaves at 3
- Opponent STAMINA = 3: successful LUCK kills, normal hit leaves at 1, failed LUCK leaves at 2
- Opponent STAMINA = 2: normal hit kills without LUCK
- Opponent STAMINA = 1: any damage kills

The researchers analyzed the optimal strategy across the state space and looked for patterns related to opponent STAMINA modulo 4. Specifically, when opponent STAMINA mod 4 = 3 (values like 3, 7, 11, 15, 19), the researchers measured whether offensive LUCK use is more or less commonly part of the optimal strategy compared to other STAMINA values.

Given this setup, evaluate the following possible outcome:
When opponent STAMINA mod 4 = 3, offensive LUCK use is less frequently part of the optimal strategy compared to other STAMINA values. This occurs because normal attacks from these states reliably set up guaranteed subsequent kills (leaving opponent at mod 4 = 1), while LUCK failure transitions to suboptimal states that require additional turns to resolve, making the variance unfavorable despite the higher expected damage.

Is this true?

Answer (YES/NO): NO